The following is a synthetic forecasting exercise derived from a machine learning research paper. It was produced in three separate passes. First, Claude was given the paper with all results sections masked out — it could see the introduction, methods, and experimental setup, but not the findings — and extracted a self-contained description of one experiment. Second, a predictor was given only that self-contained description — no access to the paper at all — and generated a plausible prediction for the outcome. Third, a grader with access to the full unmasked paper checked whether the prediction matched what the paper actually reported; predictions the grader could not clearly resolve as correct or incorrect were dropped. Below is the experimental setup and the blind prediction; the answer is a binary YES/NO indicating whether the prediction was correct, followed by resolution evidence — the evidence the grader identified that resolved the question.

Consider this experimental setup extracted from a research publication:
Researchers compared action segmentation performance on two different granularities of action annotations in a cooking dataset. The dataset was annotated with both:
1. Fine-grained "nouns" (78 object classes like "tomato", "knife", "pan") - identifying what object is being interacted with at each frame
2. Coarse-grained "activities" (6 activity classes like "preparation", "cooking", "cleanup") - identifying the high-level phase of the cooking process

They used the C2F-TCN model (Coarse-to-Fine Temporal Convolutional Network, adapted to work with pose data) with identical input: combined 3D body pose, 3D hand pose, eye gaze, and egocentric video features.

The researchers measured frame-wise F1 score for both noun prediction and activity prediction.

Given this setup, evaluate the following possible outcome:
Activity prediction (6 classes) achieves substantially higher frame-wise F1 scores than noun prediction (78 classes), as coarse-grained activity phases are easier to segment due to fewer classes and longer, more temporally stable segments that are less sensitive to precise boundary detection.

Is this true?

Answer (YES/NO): YES